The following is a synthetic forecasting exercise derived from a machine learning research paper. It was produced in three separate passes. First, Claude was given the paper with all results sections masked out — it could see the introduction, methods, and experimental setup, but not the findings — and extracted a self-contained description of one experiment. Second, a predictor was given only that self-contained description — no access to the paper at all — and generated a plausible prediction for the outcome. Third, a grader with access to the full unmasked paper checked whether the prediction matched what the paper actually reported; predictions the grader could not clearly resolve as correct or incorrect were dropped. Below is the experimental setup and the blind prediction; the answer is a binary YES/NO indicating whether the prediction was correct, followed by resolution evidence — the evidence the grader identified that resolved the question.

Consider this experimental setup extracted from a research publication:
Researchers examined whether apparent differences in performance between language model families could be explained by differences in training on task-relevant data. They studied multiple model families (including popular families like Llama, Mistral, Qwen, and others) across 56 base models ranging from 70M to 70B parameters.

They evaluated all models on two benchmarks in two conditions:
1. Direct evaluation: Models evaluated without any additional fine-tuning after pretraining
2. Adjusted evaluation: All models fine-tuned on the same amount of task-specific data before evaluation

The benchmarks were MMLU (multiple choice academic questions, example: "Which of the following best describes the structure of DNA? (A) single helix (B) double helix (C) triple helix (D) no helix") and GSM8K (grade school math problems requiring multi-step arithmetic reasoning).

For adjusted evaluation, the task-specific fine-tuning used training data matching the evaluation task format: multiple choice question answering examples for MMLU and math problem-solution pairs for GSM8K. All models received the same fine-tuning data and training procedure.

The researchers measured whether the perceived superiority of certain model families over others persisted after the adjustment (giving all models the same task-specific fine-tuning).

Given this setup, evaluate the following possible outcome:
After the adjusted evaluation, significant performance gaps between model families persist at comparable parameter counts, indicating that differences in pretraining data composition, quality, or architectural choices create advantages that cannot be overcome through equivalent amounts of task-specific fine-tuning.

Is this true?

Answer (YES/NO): NO